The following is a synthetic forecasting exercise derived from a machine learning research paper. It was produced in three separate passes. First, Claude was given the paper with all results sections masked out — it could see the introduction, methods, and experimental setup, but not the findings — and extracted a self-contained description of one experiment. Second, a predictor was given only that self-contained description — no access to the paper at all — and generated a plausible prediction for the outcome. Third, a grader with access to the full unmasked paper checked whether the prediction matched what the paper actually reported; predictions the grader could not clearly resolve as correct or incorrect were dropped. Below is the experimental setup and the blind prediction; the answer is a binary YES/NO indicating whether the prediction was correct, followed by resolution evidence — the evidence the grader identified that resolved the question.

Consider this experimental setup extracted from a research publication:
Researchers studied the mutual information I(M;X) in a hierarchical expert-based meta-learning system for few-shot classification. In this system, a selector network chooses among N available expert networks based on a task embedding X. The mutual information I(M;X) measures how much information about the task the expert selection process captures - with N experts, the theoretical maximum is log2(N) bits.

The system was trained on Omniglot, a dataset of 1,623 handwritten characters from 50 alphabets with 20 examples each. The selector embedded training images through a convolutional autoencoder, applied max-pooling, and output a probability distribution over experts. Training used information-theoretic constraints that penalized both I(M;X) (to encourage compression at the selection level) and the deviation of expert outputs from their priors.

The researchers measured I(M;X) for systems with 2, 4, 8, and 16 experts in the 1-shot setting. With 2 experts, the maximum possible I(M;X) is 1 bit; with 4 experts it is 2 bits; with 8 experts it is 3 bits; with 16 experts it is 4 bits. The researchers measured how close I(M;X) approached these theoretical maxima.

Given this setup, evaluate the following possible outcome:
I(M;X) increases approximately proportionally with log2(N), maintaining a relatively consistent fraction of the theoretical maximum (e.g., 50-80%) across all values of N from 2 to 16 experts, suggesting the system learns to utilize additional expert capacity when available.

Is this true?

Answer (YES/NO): NO